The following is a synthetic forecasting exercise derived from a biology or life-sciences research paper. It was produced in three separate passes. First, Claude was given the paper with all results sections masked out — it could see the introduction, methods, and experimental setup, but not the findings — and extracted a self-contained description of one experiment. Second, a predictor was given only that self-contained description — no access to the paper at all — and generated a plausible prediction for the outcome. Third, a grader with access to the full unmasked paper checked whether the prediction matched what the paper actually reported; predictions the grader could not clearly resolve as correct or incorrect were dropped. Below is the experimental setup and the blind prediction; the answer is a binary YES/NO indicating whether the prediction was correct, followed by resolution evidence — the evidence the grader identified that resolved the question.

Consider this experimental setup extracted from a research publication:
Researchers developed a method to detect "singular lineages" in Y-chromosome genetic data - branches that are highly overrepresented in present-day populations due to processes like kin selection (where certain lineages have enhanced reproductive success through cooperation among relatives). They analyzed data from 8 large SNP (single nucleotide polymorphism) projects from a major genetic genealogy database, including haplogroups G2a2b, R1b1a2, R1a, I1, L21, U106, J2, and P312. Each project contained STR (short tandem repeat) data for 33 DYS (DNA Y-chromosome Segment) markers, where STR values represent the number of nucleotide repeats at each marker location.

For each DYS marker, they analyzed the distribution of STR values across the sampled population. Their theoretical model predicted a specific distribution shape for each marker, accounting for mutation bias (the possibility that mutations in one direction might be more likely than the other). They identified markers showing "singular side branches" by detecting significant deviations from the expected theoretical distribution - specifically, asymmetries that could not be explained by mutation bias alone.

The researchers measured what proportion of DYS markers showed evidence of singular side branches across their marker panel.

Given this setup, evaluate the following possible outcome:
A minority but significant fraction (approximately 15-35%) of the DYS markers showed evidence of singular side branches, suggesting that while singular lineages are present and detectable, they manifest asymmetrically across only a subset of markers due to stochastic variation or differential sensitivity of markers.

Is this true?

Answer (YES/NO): NO